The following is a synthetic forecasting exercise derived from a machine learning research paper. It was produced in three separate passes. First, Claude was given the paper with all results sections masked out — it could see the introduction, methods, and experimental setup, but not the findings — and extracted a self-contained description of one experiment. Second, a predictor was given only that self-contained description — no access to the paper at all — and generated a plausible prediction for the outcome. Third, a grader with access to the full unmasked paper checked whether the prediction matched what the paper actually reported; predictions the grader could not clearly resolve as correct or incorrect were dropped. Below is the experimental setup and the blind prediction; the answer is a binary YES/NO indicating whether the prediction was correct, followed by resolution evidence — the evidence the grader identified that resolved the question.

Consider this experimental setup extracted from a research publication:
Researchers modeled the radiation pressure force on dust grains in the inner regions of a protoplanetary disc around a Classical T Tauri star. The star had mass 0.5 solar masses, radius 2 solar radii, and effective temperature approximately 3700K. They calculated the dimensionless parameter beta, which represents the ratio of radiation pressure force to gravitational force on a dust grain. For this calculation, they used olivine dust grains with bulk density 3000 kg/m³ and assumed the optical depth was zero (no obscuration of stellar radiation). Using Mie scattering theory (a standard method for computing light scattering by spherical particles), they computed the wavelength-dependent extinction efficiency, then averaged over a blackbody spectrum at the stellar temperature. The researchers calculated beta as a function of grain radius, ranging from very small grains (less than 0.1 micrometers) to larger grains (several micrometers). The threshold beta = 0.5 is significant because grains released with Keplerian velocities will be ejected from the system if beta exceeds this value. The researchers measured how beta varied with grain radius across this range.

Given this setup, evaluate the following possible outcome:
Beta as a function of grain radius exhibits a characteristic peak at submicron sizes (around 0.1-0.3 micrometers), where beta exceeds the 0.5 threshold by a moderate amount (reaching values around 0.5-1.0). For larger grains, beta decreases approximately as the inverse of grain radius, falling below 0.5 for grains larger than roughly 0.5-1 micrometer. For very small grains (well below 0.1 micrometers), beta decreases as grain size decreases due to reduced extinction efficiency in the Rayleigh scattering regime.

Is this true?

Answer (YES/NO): NO